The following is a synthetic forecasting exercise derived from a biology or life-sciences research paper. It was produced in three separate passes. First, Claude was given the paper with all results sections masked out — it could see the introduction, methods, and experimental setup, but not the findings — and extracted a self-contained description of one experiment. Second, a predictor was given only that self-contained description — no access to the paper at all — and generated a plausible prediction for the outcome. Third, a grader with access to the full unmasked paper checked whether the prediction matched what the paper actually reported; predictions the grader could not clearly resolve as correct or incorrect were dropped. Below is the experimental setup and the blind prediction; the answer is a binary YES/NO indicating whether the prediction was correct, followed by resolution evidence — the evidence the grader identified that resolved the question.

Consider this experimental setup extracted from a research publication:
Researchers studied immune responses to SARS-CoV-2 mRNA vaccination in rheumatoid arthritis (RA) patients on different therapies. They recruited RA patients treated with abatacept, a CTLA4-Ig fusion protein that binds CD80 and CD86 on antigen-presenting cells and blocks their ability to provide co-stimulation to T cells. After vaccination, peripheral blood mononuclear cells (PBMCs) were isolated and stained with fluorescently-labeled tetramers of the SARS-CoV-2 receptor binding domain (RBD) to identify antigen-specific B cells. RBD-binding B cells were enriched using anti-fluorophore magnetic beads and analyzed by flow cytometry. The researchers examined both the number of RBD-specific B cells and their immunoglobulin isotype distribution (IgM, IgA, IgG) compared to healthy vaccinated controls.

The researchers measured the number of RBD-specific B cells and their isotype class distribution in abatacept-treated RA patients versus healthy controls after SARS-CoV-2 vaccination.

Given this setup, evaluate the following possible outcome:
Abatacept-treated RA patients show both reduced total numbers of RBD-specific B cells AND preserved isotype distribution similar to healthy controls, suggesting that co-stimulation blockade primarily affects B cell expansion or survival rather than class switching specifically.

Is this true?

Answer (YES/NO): NO